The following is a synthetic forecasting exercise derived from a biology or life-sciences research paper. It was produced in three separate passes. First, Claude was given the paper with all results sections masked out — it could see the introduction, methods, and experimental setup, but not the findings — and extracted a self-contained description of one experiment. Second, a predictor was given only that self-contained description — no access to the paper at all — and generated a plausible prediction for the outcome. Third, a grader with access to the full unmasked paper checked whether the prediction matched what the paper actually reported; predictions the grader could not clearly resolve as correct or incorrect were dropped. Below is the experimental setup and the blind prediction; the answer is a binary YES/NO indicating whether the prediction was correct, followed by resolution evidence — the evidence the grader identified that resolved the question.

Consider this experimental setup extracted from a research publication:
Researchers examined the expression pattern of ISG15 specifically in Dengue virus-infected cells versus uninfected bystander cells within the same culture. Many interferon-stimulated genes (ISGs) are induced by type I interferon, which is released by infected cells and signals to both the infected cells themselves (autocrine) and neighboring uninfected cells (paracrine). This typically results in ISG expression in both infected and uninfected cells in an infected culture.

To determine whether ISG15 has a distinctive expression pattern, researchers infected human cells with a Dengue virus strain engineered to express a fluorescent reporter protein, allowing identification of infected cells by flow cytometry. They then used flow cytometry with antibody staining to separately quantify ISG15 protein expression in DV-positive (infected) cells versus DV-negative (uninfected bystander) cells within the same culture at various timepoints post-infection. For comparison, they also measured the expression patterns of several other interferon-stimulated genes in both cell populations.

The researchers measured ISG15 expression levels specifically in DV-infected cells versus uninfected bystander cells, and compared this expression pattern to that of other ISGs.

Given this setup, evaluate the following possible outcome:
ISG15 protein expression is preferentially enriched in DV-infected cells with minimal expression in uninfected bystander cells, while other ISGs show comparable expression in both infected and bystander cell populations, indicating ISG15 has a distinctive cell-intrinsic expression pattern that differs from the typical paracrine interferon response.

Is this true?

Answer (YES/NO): YES